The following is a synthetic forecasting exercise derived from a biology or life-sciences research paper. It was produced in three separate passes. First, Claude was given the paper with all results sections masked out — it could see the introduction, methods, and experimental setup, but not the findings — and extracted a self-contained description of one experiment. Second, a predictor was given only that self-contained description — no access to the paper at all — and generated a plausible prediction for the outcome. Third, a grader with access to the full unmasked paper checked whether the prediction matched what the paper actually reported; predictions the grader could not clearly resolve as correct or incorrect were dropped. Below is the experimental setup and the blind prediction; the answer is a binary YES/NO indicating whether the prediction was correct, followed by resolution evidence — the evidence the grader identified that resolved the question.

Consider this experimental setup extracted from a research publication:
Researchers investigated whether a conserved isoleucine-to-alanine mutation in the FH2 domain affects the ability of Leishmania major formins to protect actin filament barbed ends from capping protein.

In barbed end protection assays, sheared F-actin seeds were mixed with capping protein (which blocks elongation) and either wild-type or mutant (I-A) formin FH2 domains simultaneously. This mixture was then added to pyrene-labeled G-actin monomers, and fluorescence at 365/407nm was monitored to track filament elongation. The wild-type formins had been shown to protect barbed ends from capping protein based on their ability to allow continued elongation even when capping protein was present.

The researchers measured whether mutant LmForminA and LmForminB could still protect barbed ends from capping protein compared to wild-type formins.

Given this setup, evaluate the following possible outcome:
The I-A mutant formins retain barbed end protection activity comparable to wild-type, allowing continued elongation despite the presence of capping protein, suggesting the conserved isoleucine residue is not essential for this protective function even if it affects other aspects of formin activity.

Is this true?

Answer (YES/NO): NO